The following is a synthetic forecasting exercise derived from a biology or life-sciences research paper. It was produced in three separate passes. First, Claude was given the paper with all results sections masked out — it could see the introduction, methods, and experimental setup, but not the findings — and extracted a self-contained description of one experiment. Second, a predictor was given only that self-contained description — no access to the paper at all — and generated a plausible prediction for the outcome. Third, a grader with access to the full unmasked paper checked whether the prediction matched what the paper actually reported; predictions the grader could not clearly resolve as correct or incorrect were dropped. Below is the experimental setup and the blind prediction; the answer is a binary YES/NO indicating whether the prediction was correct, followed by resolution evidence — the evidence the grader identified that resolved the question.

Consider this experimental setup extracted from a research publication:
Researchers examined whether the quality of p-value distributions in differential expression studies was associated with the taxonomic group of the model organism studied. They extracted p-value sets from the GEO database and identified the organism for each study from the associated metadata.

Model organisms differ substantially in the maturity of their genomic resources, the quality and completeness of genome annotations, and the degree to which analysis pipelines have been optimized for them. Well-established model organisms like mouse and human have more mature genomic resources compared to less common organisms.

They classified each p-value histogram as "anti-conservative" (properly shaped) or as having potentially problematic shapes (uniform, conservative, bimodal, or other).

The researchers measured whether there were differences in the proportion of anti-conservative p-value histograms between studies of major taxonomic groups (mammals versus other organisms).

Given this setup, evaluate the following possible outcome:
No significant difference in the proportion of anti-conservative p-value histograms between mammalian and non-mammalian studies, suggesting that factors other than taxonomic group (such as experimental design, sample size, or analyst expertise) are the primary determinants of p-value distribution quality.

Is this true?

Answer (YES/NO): YES